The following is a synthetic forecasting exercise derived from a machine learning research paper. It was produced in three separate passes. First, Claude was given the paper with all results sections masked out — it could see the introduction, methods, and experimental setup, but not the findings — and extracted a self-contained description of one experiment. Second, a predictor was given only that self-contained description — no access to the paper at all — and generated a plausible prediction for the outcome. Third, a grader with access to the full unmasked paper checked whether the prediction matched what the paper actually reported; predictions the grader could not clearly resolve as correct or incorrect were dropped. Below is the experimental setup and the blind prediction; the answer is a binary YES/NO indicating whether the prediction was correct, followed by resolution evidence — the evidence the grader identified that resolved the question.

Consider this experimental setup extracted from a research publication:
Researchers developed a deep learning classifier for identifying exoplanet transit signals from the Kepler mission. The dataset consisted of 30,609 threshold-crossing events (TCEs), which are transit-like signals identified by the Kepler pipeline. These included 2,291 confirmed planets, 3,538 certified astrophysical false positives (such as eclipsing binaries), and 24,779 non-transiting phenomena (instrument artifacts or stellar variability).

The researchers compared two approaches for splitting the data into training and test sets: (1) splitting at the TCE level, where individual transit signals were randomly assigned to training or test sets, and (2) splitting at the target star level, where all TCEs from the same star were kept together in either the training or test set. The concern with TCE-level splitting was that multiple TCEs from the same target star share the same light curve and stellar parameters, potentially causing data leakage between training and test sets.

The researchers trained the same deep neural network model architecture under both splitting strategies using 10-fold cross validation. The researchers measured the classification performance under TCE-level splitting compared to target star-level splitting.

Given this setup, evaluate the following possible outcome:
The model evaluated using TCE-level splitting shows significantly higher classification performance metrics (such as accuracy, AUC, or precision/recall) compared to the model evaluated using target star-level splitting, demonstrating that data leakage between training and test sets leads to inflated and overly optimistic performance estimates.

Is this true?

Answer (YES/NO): NO